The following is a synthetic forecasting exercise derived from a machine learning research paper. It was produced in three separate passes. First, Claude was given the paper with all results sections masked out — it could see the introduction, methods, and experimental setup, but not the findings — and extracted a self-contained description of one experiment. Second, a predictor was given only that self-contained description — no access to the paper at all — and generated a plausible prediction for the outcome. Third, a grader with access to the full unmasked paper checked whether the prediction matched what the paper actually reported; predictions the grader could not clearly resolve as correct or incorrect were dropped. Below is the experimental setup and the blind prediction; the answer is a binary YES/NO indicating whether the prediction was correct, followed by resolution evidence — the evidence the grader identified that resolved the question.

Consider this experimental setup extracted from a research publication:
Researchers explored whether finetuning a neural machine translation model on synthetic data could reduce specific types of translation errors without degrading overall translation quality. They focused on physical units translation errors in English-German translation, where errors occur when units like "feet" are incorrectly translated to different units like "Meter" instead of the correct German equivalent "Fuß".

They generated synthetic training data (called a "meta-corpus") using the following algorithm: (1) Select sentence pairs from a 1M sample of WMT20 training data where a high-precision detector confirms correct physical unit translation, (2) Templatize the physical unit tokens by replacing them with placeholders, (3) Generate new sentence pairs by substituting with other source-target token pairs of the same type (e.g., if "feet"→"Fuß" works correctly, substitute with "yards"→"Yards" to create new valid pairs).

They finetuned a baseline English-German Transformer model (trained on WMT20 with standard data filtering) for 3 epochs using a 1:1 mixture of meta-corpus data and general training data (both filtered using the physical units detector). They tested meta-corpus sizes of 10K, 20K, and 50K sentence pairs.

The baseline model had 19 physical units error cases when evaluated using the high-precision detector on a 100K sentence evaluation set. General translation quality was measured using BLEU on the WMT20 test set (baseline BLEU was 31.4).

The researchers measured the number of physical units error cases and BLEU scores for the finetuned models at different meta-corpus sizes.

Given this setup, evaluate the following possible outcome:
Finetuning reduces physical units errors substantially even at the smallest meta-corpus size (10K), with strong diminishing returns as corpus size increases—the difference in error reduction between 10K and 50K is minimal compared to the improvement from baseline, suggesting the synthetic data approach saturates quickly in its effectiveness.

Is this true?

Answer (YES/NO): YES